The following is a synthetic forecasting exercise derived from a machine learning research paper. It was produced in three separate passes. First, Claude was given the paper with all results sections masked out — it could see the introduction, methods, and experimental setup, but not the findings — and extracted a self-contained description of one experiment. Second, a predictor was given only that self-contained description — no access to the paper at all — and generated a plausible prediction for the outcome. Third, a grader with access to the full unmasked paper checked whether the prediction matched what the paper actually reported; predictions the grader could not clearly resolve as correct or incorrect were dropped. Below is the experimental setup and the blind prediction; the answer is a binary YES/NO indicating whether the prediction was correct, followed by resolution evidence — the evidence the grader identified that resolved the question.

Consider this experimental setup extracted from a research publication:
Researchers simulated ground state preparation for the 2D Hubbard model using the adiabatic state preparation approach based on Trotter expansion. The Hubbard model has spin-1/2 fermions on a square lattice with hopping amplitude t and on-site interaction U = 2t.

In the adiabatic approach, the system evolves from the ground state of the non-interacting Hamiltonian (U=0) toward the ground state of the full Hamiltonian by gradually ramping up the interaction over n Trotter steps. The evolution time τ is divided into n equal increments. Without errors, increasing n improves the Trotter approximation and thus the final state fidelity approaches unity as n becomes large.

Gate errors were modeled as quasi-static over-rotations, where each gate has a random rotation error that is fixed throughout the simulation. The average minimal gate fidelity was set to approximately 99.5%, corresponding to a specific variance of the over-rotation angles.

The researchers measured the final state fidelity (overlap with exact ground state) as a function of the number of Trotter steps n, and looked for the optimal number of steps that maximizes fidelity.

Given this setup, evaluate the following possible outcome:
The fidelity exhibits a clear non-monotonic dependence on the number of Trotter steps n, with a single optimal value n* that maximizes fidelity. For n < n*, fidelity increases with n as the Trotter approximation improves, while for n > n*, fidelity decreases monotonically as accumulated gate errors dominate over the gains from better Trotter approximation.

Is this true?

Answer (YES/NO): NO